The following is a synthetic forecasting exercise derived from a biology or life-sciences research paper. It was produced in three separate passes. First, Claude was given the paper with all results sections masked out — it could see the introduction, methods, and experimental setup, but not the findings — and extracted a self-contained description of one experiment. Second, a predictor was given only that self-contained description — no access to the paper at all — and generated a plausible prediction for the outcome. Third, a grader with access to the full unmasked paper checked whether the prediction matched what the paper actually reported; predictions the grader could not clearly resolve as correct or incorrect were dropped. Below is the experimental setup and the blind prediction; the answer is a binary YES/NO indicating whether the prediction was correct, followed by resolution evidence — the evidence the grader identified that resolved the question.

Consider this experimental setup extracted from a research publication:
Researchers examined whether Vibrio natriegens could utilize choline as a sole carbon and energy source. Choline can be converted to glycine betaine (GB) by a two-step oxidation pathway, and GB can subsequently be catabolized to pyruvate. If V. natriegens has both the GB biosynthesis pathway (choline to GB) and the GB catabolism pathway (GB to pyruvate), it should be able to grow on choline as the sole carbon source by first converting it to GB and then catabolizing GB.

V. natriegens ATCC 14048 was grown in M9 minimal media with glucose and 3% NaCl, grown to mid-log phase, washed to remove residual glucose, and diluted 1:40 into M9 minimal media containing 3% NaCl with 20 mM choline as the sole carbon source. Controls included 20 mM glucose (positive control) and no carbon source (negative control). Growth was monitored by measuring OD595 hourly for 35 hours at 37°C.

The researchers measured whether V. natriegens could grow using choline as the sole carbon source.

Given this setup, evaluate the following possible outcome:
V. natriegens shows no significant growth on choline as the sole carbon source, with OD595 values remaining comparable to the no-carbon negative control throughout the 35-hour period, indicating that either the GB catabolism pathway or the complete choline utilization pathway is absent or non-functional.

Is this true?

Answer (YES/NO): YES